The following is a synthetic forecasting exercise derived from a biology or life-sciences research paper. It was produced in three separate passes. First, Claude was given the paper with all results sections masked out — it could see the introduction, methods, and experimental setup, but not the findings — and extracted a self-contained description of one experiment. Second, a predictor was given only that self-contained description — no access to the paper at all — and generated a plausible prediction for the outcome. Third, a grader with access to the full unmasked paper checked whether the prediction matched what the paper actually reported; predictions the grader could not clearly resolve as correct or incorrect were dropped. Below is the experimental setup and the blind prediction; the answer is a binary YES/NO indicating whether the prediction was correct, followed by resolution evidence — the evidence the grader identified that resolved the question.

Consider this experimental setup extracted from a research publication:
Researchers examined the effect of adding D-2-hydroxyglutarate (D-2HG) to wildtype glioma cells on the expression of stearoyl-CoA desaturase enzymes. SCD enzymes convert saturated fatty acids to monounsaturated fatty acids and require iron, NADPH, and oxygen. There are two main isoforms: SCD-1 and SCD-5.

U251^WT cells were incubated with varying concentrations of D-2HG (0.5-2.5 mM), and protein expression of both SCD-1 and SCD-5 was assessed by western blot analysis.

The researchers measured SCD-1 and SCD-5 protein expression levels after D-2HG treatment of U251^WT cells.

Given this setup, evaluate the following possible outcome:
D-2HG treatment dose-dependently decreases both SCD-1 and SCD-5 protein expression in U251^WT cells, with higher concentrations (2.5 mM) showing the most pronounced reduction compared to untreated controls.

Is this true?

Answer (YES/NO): NO